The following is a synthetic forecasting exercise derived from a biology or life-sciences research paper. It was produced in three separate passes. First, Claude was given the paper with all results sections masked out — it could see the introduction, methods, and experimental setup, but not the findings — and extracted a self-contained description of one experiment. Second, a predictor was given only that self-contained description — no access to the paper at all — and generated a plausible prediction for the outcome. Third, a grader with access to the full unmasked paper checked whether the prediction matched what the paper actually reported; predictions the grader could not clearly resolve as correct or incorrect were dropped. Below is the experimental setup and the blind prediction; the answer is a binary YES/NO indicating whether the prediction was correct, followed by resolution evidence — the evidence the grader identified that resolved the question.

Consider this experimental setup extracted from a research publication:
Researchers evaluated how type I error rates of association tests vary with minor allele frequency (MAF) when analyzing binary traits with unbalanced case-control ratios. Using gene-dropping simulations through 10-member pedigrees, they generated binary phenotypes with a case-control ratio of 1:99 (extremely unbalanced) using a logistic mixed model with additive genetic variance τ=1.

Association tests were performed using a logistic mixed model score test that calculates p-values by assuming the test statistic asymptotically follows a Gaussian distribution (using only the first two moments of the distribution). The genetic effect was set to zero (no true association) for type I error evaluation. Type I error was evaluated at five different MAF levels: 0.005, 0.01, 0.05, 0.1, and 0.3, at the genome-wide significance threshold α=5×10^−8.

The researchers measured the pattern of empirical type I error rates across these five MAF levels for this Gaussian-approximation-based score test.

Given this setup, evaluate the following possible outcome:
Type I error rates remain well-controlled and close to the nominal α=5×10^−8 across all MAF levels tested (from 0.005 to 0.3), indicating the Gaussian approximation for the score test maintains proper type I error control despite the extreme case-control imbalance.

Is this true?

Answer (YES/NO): NO